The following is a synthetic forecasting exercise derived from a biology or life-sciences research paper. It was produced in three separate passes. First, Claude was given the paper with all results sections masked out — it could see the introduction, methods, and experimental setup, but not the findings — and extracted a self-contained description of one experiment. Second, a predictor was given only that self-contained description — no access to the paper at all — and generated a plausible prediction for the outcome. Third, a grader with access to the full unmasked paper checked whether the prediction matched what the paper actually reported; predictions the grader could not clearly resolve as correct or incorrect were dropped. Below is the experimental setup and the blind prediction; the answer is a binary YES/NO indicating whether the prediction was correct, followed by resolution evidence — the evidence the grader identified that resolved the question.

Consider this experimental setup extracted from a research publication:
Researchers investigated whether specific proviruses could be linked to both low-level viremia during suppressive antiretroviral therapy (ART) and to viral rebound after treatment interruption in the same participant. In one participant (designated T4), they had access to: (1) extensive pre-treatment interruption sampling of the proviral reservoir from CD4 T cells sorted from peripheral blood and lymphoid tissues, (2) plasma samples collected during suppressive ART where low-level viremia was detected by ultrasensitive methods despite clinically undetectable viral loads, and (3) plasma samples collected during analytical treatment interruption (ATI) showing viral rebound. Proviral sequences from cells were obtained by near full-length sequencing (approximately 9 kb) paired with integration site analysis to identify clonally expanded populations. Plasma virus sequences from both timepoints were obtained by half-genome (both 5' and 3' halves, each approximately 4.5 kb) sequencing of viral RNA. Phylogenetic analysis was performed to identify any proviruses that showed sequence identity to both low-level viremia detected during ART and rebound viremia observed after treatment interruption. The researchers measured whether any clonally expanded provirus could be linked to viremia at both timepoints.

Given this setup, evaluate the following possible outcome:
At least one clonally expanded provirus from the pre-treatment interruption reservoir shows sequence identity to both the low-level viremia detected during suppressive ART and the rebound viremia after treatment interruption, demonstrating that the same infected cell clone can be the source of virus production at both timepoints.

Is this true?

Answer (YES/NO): NO